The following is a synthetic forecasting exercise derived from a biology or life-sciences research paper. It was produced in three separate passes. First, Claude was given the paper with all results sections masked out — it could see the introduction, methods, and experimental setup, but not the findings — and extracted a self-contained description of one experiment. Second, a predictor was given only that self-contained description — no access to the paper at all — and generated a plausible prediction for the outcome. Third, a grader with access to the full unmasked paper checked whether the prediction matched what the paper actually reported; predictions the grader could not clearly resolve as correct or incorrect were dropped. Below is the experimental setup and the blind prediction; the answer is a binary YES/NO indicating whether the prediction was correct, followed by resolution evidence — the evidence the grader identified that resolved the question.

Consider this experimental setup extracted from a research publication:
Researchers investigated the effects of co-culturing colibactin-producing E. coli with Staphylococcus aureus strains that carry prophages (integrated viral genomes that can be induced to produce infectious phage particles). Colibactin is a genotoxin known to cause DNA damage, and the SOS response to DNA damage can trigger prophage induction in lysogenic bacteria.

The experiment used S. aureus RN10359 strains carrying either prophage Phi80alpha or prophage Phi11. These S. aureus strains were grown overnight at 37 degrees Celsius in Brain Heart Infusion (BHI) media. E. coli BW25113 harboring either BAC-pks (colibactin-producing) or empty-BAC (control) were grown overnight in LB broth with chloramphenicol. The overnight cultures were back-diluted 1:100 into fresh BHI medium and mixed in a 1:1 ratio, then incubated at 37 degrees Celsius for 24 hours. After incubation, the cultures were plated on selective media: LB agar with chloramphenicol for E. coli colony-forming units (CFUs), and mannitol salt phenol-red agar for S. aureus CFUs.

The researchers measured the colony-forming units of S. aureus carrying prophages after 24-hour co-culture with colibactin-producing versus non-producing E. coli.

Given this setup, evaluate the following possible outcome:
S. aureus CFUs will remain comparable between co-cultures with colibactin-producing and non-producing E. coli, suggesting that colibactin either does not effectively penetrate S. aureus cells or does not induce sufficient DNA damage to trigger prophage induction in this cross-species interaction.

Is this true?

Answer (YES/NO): NO